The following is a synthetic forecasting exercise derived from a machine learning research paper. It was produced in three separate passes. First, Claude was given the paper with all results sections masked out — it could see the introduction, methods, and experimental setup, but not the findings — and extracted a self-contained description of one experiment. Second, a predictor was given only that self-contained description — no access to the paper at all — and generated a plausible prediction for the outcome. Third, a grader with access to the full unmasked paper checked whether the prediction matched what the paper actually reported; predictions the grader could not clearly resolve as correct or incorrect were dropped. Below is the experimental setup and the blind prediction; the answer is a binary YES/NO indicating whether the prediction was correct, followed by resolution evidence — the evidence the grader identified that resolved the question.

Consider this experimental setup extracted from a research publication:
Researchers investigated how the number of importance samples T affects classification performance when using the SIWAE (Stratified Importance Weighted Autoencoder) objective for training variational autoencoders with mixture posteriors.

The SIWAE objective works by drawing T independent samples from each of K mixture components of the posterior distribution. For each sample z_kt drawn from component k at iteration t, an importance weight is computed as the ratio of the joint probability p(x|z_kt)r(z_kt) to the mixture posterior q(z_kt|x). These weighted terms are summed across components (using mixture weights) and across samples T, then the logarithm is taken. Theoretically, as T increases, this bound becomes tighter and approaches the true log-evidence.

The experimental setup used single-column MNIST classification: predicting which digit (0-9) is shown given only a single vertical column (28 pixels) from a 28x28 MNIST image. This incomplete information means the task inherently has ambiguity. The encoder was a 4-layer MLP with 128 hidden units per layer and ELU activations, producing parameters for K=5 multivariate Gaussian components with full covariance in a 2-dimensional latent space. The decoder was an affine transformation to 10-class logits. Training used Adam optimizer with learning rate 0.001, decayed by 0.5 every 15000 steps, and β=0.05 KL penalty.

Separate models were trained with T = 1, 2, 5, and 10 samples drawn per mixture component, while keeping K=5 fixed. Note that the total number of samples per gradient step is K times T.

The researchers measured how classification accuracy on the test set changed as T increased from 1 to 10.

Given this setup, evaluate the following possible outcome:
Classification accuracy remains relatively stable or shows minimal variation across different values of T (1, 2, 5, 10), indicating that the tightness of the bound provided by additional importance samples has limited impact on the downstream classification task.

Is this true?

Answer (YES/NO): YES